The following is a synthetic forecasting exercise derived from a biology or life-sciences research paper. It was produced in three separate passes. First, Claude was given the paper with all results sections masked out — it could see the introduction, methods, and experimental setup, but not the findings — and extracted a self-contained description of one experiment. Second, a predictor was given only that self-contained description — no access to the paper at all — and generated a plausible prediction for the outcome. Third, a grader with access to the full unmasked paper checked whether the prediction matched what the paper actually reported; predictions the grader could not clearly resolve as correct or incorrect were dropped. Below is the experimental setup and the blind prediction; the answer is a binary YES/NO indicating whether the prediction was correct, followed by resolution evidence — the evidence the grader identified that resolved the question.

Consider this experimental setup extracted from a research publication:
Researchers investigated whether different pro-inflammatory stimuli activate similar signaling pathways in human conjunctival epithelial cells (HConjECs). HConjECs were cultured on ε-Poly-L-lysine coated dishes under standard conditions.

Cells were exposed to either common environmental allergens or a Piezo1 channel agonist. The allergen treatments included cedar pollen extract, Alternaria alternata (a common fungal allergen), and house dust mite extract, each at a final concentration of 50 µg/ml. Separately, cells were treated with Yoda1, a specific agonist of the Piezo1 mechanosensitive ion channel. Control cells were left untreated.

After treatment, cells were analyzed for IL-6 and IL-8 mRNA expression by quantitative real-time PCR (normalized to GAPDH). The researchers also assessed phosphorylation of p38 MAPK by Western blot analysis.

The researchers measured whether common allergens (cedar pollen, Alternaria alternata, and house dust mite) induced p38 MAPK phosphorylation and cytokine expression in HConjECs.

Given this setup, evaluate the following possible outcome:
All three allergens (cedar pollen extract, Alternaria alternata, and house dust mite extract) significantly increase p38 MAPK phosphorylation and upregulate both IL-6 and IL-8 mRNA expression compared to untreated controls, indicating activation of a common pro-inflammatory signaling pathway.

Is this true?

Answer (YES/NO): NO